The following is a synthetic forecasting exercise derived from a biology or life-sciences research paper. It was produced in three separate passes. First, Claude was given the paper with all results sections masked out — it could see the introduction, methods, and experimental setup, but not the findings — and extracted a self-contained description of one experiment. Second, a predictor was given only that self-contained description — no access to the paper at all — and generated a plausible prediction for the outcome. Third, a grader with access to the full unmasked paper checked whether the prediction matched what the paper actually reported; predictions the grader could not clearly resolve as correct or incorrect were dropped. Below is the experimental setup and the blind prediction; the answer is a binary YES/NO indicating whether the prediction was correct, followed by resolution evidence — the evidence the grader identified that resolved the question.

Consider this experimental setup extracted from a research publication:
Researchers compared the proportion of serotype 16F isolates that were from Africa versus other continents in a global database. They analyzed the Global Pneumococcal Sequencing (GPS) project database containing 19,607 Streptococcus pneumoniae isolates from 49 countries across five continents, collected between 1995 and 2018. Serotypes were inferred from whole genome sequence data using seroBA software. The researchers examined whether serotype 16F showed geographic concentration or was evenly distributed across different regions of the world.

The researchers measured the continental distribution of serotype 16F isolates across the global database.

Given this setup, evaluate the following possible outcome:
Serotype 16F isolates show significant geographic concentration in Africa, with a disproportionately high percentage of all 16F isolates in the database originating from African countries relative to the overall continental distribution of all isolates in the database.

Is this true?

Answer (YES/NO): YES